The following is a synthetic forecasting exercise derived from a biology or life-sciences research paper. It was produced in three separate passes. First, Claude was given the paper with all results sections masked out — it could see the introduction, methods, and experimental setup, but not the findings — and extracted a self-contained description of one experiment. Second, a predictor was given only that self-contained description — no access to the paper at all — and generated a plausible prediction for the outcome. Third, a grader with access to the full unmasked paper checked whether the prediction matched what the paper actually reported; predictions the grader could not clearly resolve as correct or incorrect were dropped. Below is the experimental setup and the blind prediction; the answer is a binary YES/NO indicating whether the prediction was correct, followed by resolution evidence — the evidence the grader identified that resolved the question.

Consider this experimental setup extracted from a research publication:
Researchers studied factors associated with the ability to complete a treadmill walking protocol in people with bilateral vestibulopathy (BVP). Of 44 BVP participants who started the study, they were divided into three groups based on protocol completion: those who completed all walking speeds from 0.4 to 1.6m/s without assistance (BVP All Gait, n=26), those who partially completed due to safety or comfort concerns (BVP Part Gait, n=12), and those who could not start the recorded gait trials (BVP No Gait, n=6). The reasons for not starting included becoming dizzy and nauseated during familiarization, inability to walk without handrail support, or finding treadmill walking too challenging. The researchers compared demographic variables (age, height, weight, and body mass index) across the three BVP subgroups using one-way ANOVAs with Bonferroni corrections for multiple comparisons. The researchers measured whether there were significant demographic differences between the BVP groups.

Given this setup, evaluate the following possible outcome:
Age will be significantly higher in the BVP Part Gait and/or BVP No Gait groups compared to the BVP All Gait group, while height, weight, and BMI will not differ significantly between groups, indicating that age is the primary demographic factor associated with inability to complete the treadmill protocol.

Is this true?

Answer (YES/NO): NO